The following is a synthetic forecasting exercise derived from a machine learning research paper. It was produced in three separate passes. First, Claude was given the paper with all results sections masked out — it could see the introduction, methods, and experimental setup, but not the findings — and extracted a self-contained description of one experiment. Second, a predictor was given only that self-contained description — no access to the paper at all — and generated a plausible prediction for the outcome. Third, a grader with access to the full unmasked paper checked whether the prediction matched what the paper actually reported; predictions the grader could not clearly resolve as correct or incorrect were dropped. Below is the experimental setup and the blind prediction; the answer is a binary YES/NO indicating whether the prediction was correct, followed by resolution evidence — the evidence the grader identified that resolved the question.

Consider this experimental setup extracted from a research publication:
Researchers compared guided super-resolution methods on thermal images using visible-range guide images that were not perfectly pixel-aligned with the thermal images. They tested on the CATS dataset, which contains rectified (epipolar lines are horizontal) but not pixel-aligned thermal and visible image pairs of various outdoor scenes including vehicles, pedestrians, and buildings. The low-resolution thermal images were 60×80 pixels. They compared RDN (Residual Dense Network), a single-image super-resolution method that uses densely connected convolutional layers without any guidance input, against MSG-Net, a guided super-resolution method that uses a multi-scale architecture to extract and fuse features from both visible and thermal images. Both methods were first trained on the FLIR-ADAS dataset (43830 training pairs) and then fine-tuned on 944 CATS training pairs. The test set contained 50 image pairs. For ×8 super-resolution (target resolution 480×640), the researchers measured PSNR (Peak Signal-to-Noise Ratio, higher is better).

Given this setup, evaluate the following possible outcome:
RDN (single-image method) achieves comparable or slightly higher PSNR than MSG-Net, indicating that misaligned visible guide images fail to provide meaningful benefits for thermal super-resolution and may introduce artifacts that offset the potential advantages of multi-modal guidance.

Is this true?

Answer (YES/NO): YES